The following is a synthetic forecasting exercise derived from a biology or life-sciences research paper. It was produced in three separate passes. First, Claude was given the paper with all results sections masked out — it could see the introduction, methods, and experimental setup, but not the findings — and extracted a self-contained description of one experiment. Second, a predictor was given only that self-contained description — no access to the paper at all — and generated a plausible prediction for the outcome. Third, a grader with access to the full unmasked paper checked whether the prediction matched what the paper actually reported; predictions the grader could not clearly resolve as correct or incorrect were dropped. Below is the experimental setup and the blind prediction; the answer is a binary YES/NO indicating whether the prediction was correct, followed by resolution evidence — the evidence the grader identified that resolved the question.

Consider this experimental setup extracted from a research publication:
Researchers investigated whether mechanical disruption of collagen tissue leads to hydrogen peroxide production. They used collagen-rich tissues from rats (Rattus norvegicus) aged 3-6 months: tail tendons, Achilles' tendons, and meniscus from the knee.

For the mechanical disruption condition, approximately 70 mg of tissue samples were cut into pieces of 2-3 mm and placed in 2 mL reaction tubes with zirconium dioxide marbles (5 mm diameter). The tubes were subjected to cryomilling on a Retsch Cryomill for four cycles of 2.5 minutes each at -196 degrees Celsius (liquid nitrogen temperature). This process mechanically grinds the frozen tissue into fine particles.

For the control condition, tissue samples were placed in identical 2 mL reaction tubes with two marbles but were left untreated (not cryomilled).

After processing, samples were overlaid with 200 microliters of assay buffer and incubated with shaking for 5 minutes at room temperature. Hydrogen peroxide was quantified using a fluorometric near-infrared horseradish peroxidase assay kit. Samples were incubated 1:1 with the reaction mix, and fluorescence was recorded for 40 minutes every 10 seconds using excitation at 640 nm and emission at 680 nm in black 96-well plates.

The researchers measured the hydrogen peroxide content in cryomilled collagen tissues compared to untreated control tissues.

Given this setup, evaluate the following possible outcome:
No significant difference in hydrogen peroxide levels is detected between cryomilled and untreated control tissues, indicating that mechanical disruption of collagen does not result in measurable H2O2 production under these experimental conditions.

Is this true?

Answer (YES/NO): NO